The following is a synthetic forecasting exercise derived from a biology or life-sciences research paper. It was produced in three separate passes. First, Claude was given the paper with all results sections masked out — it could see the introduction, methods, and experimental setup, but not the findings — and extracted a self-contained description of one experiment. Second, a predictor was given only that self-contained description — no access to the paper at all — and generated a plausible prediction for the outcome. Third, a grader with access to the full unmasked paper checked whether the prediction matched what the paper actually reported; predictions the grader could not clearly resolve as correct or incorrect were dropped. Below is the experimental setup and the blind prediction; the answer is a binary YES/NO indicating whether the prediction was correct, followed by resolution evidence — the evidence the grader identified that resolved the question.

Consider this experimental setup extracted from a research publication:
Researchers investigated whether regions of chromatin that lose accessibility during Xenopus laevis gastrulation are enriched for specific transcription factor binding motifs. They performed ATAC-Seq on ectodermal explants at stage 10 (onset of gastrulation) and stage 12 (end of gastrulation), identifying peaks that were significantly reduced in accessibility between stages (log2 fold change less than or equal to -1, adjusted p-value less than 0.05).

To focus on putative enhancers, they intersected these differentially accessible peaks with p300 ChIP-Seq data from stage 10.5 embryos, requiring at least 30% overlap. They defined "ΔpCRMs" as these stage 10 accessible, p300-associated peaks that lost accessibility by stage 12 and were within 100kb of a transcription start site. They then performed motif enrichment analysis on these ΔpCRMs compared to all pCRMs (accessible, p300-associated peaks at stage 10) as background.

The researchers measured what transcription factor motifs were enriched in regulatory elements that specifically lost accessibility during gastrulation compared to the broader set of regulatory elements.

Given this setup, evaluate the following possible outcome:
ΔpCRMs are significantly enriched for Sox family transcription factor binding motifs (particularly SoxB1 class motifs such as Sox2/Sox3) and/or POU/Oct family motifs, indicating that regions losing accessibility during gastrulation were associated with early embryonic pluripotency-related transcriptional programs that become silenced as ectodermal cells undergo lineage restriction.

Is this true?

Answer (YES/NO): YES